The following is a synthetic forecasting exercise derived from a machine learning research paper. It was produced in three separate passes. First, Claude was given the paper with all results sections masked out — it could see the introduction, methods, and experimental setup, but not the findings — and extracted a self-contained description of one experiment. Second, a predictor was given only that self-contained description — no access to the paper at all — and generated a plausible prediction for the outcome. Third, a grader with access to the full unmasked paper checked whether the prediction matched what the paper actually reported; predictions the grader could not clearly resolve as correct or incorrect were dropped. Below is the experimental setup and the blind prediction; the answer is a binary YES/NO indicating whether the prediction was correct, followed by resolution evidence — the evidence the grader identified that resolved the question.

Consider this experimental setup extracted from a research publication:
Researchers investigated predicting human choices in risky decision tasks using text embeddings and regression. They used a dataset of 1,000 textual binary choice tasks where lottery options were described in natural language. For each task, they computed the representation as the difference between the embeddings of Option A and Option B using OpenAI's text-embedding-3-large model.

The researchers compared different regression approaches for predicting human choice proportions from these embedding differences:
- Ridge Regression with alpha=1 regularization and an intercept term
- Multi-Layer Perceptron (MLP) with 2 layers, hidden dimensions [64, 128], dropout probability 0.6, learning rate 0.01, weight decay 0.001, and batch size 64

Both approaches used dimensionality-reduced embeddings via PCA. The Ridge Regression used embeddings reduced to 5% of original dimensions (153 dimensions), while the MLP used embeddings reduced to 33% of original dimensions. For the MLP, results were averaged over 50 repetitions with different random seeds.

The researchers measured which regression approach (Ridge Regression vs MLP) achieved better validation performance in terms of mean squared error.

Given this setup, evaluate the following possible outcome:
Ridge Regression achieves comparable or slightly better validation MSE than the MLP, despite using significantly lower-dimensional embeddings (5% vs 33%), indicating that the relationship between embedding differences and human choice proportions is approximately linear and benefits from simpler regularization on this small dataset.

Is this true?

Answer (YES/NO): NO